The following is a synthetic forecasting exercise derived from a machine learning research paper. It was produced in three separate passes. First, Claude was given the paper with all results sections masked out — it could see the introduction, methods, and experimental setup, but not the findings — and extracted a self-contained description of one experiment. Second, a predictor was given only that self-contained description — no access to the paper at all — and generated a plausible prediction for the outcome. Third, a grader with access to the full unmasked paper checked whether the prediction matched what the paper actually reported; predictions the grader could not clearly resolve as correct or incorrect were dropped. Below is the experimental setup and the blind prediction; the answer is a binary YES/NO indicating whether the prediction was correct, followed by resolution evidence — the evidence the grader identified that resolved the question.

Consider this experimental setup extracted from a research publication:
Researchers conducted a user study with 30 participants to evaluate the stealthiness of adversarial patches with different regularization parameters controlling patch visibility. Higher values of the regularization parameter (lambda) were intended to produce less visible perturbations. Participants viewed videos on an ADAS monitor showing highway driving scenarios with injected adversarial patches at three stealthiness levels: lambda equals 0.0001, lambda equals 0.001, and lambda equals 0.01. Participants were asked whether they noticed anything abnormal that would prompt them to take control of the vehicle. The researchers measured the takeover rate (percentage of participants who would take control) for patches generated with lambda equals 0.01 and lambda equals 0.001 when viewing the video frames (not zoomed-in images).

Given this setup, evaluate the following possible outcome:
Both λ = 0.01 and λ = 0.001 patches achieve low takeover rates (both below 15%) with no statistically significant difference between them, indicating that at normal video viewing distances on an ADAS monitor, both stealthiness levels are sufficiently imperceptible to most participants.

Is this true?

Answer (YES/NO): YES